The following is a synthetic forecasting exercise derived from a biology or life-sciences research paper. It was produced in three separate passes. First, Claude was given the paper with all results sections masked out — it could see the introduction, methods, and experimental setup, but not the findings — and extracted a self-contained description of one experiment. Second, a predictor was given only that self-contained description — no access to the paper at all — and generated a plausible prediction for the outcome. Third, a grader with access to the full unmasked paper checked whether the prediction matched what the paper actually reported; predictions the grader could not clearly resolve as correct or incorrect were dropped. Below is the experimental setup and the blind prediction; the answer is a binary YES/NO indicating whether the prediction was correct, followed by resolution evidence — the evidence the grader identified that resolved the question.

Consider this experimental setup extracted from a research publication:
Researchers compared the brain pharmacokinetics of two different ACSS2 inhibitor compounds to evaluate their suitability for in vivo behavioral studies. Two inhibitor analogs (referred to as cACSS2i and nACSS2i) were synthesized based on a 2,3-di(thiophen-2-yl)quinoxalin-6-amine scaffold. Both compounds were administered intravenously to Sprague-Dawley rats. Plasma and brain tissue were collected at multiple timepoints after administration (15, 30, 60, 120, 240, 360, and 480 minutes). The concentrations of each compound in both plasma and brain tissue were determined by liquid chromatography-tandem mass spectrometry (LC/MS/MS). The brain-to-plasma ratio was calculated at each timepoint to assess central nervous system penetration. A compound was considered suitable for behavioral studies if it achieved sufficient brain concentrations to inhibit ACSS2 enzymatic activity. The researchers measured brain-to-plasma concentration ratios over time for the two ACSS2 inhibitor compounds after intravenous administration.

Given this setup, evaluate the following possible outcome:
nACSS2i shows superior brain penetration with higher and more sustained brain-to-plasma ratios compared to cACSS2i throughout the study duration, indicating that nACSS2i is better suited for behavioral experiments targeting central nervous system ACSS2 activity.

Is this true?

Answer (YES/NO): NO